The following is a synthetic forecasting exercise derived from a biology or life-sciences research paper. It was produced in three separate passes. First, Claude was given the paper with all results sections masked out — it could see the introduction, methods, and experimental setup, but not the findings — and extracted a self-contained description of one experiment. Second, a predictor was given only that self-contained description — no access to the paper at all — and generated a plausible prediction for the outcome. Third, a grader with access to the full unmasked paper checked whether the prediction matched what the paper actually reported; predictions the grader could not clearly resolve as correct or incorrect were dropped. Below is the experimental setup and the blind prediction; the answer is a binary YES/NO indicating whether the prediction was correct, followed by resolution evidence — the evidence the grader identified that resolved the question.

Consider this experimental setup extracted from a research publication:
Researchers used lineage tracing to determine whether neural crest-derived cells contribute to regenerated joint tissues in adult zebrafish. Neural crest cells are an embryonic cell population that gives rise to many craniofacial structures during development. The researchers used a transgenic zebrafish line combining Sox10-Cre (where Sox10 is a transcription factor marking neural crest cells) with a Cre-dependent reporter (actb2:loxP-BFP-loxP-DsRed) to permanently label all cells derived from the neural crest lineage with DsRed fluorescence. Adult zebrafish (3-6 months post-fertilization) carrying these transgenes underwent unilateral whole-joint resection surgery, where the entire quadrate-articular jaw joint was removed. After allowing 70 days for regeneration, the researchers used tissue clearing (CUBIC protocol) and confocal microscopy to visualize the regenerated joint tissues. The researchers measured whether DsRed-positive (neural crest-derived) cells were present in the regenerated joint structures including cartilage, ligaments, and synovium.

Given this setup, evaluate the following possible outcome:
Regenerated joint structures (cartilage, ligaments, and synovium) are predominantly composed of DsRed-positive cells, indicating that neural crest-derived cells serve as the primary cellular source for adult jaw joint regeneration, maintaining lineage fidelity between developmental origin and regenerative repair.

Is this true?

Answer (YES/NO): YES